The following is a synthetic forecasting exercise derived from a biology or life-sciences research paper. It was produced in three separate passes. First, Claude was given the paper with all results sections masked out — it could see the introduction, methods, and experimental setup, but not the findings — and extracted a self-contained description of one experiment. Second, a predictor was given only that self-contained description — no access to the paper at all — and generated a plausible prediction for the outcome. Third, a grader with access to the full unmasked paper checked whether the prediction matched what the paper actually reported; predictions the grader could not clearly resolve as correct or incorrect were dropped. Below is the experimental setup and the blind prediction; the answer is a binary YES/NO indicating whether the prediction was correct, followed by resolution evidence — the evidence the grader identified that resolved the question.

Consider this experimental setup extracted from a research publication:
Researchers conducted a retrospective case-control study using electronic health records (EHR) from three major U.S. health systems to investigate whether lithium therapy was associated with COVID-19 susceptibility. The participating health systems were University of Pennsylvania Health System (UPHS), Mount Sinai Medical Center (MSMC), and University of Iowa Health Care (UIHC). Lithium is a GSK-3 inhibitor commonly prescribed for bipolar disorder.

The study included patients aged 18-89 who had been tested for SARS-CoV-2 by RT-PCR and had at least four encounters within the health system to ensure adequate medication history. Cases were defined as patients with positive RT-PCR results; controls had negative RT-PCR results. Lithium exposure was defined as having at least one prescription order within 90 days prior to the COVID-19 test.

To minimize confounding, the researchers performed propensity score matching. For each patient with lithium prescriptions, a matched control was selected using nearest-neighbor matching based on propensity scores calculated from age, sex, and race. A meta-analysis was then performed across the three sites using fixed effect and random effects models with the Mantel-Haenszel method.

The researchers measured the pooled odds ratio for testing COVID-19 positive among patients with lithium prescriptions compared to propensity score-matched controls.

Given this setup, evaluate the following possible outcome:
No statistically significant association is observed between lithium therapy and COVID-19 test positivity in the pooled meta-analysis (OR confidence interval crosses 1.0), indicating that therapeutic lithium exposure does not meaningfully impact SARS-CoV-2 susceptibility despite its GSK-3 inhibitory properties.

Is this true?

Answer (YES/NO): NO